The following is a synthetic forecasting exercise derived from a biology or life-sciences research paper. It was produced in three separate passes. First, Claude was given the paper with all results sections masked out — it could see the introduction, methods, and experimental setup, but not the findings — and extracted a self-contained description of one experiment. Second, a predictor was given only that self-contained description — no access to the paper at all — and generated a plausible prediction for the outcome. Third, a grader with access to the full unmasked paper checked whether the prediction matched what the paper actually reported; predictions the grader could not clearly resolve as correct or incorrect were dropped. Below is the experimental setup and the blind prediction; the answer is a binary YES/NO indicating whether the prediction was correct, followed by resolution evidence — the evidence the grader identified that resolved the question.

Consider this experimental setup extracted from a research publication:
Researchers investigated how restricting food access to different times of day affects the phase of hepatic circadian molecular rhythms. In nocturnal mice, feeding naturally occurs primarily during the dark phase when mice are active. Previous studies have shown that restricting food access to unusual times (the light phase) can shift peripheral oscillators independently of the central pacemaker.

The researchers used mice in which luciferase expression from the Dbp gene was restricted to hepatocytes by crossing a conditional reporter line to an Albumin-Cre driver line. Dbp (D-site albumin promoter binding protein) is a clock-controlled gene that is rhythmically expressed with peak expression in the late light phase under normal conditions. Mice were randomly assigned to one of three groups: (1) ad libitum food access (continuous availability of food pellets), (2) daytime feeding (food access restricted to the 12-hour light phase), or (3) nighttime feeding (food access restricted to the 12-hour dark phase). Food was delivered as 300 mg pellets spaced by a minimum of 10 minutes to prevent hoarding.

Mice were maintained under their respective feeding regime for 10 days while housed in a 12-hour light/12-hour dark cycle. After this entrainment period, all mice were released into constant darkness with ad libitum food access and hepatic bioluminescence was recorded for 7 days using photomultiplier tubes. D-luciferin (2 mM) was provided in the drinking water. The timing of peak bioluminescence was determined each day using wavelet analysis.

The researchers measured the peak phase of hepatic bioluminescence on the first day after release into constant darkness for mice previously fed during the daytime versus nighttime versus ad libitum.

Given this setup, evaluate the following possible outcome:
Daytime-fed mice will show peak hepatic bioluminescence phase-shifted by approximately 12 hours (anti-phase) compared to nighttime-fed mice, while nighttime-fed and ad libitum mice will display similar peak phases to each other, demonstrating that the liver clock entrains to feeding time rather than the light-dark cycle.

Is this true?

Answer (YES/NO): NO